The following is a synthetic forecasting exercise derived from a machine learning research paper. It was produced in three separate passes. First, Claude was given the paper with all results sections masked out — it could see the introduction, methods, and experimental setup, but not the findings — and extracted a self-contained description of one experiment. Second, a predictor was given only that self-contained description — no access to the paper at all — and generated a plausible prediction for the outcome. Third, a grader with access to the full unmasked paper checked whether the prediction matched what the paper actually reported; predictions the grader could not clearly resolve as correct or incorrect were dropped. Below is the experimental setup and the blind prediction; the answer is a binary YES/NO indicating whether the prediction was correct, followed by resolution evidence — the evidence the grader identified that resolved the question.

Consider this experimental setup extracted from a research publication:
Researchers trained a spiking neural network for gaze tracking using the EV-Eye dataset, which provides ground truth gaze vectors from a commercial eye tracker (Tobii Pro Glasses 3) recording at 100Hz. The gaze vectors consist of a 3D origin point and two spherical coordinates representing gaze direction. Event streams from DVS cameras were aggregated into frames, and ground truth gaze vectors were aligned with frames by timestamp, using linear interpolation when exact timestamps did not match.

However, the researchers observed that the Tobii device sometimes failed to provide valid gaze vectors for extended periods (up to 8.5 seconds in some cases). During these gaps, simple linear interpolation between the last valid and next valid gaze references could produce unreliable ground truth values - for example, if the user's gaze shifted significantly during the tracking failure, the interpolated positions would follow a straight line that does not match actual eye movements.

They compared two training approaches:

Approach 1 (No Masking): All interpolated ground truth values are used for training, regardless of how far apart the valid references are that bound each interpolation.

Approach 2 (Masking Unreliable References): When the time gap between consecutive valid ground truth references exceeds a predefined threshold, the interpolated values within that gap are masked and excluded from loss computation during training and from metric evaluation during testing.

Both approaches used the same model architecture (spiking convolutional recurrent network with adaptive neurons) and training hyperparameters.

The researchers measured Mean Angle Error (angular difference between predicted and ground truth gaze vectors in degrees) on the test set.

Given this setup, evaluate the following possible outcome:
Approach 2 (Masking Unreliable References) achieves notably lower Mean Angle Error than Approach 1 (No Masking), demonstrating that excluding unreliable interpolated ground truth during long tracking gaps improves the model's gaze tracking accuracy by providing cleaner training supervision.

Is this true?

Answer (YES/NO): NO